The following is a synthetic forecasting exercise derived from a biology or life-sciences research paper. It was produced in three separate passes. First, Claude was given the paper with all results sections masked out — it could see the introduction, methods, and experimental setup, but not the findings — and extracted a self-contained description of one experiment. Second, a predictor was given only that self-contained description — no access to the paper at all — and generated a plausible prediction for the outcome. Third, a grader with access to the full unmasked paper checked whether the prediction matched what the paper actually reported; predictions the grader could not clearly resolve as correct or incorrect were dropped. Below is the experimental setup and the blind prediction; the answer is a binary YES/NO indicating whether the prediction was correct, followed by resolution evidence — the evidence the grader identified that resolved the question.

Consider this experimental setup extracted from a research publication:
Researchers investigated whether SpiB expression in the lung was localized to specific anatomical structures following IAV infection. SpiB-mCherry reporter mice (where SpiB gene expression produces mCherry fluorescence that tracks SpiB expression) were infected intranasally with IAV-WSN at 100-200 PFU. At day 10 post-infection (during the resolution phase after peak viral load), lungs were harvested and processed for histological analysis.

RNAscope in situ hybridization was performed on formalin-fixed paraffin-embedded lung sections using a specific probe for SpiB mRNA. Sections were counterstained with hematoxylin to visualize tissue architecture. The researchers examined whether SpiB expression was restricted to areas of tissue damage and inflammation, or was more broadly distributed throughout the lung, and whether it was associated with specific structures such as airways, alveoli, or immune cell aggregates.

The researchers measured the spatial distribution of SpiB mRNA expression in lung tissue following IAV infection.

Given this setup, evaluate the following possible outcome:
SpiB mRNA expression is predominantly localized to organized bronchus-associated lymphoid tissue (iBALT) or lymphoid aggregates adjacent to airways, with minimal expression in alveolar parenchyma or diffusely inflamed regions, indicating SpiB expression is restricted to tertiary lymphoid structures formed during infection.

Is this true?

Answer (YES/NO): NO